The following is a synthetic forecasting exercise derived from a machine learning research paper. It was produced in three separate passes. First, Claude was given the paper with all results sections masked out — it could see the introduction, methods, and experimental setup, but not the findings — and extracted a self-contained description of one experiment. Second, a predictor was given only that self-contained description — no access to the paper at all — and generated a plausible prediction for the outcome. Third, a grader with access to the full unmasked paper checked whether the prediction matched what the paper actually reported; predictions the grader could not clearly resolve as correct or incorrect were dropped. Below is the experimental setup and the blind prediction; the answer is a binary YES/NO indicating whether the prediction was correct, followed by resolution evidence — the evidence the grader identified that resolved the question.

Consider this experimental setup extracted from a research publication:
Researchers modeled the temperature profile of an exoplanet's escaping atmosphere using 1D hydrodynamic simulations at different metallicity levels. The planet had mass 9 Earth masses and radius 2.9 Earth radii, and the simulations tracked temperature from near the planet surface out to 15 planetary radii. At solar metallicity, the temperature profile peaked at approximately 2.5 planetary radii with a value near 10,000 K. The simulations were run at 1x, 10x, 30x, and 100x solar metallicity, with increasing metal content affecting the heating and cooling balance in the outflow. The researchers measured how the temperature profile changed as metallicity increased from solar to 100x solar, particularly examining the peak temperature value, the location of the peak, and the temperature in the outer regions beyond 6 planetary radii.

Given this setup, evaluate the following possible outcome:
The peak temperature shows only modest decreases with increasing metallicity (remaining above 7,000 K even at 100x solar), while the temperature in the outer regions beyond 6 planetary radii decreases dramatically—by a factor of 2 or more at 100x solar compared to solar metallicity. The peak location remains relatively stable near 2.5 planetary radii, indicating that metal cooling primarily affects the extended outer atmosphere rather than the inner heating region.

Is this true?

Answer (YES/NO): NO